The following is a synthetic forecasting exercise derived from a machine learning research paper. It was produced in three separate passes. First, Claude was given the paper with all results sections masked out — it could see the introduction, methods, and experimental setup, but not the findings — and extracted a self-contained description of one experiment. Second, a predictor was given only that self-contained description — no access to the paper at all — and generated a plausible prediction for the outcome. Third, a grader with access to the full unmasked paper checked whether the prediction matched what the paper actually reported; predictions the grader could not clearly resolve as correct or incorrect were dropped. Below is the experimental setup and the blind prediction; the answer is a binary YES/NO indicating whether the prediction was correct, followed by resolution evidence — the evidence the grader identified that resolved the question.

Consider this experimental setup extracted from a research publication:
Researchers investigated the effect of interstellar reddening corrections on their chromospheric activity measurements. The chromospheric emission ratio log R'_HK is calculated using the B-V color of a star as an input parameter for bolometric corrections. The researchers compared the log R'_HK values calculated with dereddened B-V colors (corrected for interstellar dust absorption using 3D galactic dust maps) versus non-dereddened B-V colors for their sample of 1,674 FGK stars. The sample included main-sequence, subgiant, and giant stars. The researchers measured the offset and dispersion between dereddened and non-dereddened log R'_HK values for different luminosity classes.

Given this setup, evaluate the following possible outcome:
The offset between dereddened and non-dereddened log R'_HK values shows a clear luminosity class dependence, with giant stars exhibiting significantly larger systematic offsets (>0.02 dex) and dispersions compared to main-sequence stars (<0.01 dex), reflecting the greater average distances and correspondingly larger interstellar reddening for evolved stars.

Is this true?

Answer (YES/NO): NO